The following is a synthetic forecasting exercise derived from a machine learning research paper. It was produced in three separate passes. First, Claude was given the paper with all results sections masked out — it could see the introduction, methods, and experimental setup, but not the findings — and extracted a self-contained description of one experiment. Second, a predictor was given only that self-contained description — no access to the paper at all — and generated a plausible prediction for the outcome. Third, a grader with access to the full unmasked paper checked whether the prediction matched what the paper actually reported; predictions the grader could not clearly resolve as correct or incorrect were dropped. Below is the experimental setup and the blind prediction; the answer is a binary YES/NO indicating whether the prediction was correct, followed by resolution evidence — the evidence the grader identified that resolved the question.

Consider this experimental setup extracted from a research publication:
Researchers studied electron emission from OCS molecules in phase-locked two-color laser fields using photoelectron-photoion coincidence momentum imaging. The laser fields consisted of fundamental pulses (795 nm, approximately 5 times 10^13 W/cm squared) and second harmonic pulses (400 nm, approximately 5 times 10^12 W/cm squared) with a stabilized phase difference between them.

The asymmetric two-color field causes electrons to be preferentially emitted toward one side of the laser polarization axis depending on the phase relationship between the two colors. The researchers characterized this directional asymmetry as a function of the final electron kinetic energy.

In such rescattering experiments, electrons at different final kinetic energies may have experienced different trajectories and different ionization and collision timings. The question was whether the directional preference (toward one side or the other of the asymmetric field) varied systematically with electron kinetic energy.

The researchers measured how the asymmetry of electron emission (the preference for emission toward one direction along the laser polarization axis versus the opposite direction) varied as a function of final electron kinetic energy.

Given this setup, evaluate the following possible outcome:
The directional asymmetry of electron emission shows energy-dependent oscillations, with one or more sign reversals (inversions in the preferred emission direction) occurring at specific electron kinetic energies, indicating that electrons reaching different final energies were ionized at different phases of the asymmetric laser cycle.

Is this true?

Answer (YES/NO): YES